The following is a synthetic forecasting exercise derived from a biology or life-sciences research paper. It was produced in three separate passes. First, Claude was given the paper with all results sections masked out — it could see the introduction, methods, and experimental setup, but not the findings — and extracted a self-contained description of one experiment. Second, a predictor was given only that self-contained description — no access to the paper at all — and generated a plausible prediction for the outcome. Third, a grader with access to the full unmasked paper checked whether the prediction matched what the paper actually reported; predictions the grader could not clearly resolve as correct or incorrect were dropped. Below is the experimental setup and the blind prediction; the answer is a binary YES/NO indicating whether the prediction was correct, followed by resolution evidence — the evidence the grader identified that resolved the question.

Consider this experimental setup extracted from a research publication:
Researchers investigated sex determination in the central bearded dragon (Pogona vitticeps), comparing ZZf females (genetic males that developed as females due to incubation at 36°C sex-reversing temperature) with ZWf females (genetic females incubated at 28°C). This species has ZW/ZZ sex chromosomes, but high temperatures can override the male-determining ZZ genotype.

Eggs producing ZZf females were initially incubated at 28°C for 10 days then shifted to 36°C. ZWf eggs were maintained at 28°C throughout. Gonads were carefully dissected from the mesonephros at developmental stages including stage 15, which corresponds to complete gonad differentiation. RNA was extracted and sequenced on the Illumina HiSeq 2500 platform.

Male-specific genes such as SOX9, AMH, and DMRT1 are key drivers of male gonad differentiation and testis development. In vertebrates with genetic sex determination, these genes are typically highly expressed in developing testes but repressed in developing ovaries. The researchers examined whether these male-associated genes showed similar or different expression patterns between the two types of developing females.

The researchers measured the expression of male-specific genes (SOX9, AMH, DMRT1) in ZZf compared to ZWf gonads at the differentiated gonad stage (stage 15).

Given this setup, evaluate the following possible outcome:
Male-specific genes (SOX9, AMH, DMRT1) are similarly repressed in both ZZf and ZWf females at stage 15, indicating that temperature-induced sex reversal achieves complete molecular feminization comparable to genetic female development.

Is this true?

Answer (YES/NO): YES